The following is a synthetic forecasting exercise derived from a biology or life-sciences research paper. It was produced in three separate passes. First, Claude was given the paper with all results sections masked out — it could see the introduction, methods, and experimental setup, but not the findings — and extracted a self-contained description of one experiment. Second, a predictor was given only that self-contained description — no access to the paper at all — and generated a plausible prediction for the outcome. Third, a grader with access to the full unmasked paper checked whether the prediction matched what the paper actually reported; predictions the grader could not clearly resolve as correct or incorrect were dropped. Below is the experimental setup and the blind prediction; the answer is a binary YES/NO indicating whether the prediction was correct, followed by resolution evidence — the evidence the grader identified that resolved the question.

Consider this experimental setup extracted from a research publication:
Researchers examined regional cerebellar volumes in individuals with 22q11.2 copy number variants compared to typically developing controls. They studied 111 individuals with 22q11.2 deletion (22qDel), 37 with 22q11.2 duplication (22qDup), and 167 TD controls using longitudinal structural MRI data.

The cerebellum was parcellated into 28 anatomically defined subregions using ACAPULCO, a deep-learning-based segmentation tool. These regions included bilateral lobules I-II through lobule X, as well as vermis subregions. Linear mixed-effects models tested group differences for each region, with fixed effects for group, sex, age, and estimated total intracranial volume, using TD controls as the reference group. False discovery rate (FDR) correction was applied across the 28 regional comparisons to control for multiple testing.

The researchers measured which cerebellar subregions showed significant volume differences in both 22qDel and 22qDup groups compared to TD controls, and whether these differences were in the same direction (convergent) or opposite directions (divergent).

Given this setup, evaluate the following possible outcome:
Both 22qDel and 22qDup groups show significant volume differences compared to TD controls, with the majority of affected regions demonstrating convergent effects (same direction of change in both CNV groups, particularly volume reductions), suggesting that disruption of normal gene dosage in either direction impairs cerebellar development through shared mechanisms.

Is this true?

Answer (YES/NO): NO